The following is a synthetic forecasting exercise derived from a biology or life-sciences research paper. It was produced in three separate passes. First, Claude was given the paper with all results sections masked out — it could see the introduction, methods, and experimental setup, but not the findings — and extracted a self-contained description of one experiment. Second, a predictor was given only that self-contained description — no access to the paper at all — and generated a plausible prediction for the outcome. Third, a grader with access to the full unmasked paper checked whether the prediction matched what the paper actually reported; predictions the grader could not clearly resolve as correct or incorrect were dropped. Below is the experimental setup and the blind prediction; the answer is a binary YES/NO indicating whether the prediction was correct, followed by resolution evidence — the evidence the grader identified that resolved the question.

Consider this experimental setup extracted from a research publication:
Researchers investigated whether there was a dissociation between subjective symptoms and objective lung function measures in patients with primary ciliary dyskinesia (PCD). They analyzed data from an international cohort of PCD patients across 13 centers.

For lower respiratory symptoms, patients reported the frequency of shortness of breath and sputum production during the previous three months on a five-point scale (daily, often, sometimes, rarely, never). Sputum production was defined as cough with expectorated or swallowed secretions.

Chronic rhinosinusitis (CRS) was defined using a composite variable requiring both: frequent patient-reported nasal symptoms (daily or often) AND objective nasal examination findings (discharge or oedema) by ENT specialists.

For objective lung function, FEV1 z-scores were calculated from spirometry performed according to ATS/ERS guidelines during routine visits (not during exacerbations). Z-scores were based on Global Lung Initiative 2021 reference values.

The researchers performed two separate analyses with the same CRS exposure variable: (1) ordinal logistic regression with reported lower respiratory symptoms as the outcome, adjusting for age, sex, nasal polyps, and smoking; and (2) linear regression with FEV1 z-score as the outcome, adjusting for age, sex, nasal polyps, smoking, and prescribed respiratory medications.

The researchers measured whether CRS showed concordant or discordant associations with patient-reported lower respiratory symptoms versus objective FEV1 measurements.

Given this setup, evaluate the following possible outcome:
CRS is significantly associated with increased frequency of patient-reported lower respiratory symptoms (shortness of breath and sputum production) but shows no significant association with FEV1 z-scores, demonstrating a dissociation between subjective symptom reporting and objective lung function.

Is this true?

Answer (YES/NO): YES